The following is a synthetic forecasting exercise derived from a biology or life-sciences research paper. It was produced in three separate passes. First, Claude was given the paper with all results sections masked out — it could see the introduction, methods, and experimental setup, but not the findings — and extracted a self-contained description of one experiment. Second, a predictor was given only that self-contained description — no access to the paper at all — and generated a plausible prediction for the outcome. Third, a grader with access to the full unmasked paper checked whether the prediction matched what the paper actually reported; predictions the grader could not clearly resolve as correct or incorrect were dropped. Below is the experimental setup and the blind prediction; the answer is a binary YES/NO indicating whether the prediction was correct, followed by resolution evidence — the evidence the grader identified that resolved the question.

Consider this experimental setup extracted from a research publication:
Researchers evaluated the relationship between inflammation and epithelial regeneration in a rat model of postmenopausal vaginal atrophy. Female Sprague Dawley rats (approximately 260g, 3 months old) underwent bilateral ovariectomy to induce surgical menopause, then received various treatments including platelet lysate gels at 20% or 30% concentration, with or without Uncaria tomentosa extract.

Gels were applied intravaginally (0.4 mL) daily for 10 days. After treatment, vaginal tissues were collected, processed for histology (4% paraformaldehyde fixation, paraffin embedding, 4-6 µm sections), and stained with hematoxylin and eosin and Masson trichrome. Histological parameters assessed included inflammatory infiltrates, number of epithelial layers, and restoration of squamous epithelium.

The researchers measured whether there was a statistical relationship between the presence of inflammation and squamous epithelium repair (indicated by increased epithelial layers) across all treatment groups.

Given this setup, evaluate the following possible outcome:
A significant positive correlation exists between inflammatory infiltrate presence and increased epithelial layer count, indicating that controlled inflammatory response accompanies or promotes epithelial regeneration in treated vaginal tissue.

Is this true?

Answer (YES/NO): NO